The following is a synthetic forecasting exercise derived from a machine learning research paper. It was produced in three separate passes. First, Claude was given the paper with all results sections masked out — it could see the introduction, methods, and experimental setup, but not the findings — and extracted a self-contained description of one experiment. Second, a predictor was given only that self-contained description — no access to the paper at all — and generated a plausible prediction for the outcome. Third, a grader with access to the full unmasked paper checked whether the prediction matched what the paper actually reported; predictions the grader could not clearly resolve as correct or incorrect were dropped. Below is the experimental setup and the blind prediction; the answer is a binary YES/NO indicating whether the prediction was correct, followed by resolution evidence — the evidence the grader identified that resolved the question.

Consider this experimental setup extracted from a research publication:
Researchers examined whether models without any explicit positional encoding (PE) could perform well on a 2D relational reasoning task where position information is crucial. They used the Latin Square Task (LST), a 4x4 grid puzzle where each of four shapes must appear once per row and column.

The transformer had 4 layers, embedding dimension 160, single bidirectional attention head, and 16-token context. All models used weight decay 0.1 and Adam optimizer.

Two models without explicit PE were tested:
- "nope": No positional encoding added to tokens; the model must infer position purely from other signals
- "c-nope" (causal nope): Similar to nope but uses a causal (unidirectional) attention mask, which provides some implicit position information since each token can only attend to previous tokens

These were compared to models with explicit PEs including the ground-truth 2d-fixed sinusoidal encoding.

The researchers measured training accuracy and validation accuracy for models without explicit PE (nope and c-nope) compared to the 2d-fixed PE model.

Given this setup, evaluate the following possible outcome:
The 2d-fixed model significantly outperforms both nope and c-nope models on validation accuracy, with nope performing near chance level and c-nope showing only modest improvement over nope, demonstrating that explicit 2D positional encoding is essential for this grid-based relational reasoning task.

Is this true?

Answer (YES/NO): YES